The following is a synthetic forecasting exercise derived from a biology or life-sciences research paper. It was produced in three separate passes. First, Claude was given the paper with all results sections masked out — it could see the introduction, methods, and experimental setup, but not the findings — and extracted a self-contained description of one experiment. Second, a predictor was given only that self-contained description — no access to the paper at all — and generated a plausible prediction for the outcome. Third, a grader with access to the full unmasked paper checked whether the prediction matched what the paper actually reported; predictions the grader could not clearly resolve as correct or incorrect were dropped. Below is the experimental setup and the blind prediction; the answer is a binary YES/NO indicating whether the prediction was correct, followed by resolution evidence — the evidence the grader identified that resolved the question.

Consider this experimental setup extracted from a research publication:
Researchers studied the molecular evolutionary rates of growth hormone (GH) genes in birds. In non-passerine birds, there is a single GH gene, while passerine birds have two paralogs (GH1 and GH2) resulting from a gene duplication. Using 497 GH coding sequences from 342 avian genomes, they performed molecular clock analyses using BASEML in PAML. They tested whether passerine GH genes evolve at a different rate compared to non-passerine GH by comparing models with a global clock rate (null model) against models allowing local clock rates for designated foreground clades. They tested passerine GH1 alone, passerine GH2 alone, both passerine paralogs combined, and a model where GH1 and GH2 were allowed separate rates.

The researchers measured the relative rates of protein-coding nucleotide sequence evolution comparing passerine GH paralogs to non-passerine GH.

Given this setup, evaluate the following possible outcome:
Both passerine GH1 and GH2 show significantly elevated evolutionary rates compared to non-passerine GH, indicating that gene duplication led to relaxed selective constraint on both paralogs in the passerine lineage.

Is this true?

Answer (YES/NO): NO